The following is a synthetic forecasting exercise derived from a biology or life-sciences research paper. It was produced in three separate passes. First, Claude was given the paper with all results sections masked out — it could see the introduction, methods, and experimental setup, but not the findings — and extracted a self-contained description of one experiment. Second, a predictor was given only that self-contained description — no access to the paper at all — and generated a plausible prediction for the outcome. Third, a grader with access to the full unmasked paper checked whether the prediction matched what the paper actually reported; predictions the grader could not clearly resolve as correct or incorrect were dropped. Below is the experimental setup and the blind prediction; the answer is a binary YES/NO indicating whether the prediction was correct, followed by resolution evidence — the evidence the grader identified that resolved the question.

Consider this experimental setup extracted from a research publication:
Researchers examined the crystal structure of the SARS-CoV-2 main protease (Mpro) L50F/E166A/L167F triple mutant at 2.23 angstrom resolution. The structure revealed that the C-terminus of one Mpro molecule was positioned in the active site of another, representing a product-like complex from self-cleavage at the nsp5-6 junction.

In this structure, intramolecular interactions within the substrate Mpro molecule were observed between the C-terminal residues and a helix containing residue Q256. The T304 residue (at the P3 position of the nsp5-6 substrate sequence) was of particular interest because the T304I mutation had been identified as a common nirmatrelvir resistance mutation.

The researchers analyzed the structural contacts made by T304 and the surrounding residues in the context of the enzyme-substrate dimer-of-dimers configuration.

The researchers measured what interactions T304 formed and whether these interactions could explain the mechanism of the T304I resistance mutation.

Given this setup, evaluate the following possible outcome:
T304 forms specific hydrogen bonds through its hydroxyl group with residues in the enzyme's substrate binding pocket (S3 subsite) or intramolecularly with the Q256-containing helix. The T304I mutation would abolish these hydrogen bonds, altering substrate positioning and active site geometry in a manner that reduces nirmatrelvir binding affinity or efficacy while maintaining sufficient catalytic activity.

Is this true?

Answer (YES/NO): NO